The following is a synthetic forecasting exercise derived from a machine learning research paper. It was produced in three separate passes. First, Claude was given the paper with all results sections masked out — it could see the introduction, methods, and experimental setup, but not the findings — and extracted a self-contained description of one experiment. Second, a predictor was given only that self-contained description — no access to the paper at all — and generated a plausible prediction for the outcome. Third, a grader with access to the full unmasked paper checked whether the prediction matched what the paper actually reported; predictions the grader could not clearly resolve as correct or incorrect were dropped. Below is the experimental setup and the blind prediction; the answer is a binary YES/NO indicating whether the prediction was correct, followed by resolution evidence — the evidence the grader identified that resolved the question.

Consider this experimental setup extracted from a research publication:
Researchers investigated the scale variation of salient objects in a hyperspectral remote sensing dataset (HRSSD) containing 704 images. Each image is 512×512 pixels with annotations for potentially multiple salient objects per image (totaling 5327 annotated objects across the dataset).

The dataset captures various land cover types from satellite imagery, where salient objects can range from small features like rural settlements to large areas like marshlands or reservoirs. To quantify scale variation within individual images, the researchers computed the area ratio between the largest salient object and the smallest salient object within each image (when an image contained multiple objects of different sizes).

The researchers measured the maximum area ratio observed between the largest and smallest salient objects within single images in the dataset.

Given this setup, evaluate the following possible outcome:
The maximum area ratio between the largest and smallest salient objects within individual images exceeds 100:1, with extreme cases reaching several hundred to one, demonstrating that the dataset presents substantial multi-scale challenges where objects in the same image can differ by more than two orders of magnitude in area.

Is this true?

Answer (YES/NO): NO